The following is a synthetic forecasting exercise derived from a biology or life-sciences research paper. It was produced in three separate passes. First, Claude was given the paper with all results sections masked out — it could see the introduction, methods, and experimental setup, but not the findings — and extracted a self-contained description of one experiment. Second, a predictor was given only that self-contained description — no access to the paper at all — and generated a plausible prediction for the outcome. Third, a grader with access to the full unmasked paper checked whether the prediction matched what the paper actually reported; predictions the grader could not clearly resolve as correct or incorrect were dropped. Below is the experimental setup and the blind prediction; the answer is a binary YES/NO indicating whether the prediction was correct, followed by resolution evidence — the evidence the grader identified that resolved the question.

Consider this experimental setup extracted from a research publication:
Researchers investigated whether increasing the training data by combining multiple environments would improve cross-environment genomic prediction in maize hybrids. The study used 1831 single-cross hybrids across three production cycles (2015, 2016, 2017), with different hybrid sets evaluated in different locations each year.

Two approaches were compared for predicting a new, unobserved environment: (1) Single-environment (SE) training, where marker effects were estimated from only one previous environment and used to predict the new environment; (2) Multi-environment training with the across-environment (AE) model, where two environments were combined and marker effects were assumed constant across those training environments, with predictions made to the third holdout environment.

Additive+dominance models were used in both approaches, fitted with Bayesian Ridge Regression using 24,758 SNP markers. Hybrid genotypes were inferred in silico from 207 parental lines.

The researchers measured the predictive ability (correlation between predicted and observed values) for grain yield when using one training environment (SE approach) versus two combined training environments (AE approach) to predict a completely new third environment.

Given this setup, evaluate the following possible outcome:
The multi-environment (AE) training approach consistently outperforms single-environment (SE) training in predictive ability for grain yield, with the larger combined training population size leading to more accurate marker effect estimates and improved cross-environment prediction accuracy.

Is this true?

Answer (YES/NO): NO